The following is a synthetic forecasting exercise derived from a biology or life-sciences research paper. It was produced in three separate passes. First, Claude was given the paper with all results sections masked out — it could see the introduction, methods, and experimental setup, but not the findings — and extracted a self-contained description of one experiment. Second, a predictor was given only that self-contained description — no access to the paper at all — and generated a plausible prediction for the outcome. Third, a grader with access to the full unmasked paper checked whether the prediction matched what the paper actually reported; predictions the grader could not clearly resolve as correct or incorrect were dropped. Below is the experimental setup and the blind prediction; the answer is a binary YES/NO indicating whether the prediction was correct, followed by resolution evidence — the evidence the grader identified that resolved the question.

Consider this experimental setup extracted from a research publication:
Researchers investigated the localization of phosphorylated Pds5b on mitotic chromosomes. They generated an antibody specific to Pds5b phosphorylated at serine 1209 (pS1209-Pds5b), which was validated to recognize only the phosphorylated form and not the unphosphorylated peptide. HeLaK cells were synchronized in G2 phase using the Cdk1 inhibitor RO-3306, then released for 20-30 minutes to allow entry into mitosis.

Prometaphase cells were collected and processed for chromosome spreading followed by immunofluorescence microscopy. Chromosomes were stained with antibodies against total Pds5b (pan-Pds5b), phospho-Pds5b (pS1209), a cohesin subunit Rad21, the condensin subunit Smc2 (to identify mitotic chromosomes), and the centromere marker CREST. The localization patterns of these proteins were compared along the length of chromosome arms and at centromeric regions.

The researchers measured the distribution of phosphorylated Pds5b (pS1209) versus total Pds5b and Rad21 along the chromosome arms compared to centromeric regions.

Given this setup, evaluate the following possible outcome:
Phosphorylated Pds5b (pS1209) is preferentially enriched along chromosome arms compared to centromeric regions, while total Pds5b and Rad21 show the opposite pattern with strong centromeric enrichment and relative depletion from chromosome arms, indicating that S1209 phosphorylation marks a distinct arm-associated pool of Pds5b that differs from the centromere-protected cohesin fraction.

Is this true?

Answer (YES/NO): YES